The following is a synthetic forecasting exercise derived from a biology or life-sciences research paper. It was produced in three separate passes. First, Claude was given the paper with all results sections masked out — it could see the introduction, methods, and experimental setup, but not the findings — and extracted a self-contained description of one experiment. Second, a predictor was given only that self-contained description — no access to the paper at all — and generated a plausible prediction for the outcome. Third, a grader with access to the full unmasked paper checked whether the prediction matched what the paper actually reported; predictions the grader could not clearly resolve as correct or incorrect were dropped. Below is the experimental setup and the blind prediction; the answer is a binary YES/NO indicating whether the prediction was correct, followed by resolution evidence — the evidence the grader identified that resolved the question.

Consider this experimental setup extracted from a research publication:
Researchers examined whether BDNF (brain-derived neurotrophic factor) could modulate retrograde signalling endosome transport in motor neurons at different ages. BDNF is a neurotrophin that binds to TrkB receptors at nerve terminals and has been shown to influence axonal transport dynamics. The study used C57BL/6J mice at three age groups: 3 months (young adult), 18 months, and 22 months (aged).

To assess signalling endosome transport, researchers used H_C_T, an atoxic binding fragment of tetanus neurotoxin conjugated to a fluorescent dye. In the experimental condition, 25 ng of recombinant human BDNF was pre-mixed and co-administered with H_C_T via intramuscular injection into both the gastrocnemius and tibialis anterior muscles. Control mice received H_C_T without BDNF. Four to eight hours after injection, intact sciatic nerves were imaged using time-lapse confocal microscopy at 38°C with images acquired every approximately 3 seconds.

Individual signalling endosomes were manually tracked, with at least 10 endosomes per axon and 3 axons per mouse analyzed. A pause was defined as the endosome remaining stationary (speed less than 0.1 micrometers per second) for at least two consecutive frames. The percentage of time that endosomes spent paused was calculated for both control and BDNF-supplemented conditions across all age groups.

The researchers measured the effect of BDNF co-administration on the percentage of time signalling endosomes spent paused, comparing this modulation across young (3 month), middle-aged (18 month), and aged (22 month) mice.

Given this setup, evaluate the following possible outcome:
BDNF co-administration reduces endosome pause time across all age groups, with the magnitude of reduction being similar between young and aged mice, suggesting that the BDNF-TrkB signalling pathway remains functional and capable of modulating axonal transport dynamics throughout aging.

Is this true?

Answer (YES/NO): NO